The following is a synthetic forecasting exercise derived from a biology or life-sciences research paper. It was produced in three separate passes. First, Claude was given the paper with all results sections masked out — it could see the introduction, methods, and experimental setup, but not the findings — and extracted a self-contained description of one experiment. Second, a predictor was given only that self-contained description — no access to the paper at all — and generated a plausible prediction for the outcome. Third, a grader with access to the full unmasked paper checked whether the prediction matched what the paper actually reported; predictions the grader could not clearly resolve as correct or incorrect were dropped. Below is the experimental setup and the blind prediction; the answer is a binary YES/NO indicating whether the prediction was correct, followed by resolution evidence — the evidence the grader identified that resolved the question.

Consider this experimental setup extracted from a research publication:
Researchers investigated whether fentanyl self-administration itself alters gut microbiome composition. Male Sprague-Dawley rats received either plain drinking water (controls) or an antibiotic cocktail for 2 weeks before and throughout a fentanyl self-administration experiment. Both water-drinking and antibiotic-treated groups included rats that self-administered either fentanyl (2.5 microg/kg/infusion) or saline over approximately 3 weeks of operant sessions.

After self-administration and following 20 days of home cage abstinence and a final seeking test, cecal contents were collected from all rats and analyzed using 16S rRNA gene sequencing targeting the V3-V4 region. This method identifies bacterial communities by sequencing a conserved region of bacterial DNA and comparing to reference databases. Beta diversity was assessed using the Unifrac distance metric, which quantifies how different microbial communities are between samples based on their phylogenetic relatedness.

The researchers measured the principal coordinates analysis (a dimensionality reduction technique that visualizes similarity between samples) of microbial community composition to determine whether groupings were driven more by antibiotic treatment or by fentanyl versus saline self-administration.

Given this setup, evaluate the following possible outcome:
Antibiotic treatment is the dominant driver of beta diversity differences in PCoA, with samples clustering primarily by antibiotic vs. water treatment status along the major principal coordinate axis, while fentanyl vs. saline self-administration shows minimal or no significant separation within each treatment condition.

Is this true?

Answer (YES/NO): YES